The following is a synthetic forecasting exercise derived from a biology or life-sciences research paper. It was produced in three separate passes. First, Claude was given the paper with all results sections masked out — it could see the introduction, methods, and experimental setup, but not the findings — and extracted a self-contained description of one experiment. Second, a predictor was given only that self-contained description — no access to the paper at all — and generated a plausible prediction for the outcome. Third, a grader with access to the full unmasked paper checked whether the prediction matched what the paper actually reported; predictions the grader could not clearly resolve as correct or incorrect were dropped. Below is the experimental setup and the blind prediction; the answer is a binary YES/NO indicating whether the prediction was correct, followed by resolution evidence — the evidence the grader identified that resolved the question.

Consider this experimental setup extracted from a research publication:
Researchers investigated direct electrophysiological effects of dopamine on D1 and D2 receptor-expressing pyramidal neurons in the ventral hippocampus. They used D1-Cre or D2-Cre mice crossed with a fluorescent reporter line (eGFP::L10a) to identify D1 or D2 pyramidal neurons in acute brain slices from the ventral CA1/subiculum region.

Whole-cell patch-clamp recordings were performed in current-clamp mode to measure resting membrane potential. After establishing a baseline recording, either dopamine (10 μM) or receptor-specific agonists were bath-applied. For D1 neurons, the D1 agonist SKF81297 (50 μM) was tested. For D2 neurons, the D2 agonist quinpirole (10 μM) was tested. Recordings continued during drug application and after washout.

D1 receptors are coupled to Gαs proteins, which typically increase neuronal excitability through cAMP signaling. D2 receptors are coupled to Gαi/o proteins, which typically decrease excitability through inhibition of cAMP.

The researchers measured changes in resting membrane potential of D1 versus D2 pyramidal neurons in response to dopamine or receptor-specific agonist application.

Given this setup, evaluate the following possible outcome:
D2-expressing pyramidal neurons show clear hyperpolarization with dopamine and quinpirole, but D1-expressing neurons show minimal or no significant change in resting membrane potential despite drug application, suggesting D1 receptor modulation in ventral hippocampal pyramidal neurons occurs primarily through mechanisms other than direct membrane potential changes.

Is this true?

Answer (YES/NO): YES